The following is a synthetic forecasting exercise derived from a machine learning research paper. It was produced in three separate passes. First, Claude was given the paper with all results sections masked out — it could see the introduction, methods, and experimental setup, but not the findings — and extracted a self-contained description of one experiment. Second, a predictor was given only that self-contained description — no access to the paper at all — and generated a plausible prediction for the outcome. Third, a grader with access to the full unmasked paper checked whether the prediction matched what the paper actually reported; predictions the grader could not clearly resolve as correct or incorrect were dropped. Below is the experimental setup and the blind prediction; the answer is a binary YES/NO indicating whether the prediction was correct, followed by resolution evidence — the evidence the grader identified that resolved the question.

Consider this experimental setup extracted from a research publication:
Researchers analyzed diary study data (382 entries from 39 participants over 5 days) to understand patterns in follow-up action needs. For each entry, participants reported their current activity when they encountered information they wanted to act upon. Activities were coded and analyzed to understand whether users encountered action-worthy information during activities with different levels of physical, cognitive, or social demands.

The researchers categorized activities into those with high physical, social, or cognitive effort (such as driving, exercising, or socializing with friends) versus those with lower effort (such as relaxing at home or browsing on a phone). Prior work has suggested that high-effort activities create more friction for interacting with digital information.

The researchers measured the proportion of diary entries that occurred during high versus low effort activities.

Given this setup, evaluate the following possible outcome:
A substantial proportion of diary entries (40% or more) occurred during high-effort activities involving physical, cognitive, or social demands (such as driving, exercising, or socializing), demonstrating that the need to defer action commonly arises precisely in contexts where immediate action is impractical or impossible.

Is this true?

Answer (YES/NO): YES